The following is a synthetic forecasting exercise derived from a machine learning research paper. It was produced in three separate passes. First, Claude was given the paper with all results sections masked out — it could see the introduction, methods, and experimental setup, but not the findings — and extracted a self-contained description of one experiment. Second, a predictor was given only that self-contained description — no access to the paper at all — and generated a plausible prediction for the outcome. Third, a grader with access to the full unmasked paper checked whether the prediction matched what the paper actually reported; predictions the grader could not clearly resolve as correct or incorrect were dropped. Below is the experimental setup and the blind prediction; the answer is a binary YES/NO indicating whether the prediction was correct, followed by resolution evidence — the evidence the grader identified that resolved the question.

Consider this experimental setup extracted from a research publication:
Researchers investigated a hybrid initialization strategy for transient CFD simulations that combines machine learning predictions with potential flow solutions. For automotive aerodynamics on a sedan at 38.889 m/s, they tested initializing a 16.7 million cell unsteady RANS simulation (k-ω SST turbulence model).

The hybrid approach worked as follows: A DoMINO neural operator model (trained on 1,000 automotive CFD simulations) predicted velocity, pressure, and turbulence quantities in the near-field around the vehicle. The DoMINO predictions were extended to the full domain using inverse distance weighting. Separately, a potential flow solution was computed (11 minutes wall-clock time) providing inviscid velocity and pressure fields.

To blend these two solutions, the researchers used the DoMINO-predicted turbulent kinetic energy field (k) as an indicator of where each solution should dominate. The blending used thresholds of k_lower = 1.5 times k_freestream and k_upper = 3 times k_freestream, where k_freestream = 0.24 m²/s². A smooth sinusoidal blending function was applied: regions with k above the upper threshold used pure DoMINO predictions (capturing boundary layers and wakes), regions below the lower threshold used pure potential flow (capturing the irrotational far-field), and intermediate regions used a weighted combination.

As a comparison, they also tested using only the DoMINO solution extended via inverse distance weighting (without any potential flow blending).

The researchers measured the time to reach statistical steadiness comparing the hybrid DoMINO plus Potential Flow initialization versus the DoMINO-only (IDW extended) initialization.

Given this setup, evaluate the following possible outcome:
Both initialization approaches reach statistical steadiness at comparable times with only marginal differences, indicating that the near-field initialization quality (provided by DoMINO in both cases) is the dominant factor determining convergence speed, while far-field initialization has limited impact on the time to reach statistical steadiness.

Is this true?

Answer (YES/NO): NO